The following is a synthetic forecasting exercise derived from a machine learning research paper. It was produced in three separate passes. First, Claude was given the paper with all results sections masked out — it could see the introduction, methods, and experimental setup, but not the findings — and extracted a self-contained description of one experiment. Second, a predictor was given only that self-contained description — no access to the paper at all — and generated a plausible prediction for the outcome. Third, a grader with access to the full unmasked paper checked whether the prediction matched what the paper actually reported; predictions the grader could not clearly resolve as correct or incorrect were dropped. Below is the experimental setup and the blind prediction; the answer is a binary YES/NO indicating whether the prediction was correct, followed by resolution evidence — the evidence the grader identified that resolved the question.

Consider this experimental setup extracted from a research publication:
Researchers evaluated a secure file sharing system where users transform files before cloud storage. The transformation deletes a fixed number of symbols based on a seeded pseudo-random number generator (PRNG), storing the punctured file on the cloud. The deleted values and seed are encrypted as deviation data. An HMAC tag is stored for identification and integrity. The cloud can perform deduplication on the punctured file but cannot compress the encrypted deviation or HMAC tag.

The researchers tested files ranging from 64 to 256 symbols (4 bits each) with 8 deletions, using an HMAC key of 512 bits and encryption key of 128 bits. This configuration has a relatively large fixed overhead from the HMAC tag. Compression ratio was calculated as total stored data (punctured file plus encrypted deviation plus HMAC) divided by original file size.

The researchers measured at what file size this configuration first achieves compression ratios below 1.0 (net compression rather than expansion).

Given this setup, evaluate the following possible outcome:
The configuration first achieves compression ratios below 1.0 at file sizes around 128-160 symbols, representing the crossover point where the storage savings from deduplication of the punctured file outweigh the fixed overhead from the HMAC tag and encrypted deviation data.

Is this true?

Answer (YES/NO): NO